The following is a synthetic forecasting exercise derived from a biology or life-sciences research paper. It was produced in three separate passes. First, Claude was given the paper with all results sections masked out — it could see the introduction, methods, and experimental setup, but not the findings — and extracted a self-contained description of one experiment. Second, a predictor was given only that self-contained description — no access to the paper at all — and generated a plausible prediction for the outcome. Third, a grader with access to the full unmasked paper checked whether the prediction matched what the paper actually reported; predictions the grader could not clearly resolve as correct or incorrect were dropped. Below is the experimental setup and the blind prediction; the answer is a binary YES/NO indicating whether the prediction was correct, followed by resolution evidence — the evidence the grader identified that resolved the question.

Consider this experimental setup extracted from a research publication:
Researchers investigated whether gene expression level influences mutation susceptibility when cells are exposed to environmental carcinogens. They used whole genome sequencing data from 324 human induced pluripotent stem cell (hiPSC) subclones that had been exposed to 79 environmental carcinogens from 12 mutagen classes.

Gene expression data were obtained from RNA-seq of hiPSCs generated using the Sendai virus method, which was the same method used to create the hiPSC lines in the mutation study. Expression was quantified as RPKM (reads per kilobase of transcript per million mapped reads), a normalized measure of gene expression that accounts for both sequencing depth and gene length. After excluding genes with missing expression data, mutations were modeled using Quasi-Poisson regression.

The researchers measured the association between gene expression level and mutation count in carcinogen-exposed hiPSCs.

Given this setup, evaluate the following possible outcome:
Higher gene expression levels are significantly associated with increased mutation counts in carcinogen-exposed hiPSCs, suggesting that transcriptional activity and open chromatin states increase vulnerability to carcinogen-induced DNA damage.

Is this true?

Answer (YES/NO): NO